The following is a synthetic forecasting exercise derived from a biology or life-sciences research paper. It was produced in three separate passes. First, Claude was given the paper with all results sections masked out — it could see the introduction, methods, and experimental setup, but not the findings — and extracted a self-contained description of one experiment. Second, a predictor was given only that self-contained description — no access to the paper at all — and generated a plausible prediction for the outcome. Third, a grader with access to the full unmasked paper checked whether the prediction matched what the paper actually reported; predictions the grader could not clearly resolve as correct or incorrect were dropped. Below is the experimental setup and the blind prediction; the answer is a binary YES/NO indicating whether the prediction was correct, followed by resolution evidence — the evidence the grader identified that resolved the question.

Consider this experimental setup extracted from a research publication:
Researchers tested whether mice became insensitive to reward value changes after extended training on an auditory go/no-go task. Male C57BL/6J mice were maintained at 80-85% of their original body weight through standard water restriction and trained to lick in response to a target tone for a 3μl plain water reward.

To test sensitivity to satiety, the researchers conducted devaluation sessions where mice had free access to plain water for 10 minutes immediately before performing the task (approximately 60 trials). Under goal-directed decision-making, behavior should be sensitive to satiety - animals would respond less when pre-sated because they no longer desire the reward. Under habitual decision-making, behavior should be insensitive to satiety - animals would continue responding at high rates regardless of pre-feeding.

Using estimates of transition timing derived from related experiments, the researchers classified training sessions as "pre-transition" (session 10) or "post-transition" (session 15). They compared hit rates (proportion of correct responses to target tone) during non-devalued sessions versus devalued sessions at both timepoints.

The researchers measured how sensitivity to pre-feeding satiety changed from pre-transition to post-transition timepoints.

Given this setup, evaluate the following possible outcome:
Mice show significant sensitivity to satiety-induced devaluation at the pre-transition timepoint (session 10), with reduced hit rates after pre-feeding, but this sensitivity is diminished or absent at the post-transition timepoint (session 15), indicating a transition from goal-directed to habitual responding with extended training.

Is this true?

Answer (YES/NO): YES